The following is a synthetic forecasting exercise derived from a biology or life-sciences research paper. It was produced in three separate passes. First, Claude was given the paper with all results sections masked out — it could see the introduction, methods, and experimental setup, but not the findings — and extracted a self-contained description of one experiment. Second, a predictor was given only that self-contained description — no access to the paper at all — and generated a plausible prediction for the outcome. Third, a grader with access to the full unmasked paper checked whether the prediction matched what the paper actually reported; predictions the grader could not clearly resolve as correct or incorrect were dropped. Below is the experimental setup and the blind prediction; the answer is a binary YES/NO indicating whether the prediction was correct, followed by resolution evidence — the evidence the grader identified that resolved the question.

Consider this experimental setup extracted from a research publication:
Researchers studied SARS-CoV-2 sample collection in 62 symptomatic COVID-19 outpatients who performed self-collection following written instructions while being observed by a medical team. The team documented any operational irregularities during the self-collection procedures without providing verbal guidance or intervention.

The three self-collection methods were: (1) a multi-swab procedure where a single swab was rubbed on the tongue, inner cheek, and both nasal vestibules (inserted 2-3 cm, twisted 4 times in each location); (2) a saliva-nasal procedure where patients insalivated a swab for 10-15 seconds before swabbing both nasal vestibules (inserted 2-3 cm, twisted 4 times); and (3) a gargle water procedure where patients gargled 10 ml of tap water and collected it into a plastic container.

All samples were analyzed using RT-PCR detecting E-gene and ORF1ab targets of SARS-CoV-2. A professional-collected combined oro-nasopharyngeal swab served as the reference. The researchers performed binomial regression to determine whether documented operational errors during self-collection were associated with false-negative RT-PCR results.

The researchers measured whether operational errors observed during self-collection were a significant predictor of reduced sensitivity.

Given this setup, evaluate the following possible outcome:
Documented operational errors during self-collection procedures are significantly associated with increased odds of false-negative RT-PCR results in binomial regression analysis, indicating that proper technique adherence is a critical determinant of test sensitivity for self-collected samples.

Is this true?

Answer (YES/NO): YES